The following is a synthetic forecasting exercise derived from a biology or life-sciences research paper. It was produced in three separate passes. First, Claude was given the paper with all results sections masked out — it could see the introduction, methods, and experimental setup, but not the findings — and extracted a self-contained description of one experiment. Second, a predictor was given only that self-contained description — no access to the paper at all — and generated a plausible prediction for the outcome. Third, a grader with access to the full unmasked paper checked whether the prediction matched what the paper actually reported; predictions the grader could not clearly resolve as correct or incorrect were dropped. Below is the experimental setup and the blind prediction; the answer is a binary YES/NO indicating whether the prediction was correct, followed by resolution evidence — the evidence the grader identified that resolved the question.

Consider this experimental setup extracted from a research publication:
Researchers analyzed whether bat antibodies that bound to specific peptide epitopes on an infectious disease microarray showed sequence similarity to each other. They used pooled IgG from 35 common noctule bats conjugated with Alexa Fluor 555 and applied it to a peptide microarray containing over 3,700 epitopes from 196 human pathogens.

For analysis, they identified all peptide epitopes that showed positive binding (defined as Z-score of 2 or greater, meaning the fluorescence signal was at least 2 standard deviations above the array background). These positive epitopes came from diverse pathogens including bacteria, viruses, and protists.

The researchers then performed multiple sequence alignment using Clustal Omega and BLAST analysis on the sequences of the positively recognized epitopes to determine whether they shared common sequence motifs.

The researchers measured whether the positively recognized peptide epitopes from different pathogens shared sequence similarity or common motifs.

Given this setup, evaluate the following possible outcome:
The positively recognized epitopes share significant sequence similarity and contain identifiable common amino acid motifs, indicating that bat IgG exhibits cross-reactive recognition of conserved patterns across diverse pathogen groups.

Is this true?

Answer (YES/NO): NO